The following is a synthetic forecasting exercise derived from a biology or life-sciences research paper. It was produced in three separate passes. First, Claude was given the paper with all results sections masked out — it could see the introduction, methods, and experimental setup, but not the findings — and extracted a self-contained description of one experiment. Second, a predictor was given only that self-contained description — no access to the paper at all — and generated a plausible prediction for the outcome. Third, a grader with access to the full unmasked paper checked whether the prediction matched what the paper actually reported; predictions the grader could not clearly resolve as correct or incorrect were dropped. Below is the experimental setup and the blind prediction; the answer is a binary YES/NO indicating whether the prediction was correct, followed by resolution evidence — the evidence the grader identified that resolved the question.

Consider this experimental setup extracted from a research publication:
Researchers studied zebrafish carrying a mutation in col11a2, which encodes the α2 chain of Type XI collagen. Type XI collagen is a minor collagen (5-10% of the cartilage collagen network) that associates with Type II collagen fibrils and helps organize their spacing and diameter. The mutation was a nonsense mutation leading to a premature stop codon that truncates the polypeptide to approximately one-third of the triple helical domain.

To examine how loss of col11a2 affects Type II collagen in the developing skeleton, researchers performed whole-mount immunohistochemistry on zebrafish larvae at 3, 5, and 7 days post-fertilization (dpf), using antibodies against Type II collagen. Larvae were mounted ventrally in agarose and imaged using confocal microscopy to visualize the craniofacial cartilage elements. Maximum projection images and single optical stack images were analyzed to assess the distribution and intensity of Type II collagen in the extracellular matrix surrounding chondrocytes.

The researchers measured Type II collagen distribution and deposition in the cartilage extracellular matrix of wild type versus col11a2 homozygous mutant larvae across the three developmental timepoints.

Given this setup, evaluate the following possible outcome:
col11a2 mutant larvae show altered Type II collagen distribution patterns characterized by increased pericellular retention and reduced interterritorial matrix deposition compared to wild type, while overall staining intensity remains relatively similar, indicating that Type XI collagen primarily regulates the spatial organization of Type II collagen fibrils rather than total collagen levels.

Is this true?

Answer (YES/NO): NO